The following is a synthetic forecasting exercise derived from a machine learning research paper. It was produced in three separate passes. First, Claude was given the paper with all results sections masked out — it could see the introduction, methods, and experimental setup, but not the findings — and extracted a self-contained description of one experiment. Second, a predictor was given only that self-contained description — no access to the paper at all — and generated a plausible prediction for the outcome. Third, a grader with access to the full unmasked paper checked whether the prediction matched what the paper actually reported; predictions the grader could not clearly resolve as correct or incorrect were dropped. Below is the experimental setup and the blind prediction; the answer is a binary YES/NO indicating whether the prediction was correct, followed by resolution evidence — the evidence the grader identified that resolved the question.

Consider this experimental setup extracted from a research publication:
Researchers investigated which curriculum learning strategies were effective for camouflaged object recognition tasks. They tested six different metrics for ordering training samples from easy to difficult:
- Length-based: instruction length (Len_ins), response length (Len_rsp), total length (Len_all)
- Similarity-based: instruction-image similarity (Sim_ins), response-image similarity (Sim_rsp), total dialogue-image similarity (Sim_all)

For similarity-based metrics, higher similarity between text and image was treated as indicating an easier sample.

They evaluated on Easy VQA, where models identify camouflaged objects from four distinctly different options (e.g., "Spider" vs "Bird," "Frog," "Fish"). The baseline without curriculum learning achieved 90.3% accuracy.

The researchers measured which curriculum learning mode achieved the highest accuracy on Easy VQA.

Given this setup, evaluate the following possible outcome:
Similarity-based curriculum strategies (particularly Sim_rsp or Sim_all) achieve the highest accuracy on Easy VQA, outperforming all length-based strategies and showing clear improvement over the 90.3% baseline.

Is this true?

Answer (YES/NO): YES